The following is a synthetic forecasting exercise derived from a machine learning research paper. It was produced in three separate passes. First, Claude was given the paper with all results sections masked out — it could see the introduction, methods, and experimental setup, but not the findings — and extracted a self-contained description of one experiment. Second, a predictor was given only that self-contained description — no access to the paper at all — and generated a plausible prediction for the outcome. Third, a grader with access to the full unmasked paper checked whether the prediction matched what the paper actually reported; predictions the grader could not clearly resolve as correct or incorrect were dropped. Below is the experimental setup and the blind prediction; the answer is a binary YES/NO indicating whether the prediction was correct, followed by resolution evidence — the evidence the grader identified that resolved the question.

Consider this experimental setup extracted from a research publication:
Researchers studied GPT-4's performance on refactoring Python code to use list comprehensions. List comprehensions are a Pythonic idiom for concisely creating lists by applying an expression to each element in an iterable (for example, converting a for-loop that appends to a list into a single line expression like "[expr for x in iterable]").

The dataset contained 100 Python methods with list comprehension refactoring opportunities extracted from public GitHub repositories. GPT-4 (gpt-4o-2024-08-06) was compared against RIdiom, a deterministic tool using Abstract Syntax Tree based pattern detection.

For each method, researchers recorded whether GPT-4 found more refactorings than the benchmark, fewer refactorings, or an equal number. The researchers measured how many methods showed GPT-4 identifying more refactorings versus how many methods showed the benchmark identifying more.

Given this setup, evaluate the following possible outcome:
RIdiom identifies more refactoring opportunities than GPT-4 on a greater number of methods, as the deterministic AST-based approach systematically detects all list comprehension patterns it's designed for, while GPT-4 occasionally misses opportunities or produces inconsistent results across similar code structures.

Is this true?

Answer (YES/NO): NO